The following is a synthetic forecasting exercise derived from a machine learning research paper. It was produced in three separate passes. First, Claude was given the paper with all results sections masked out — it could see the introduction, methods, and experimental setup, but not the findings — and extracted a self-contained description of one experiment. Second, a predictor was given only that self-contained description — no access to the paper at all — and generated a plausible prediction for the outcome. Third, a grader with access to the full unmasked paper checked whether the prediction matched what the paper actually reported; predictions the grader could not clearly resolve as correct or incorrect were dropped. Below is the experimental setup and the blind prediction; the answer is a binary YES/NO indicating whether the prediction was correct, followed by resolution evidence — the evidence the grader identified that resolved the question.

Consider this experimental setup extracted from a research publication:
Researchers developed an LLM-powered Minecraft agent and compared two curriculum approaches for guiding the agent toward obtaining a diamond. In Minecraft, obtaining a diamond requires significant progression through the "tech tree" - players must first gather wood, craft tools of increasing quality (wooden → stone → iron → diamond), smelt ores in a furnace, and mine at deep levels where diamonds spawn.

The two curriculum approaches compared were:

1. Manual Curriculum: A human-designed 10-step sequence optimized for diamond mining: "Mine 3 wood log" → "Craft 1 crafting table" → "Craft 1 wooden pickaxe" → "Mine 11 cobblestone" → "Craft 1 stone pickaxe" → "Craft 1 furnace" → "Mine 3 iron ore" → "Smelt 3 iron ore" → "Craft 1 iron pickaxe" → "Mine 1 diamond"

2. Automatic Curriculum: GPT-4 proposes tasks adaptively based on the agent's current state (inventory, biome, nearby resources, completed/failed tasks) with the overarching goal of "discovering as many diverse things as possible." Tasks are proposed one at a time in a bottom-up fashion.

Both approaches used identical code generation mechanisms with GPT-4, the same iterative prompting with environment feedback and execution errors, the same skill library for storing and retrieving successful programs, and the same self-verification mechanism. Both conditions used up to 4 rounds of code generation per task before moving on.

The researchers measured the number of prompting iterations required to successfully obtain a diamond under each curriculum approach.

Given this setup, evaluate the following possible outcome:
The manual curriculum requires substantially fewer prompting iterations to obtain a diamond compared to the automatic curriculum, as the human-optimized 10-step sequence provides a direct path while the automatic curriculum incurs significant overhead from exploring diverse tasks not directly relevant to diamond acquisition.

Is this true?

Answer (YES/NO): NO